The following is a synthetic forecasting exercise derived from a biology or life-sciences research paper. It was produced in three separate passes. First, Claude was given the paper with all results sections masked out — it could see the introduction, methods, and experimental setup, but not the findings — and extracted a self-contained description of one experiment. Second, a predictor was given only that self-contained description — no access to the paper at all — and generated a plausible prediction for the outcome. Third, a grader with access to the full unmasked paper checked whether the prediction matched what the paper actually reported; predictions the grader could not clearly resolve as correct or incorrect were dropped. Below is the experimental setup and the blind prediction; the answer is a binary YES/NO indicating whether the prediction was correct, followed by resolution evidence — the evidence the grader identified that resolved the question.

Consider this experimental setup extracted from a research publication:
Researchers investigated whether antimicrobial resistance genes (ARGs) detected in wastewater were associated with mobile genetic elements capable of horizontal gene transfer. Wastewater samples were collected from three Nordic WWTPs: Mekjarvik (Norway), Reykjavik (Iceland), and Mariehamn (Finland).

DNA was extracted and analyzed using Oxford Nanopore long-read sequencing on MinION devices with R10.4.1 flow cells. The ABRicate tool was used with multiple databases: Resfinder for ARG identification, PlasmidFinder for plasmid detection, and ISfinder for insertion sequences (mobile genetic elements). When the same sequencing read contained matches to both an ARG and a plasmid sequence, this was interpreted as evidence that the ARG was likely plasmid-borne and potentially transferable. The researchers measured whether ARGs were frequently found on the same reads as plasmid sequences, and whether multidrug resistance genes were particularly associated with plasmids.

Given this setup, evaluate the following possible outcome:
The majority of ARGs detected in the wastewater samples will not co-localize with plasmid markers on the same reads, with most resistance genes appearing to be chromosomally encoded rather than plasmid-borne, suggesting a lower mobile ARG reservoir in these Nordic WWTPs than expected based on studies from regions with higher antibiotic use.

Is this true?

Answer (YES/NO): NO